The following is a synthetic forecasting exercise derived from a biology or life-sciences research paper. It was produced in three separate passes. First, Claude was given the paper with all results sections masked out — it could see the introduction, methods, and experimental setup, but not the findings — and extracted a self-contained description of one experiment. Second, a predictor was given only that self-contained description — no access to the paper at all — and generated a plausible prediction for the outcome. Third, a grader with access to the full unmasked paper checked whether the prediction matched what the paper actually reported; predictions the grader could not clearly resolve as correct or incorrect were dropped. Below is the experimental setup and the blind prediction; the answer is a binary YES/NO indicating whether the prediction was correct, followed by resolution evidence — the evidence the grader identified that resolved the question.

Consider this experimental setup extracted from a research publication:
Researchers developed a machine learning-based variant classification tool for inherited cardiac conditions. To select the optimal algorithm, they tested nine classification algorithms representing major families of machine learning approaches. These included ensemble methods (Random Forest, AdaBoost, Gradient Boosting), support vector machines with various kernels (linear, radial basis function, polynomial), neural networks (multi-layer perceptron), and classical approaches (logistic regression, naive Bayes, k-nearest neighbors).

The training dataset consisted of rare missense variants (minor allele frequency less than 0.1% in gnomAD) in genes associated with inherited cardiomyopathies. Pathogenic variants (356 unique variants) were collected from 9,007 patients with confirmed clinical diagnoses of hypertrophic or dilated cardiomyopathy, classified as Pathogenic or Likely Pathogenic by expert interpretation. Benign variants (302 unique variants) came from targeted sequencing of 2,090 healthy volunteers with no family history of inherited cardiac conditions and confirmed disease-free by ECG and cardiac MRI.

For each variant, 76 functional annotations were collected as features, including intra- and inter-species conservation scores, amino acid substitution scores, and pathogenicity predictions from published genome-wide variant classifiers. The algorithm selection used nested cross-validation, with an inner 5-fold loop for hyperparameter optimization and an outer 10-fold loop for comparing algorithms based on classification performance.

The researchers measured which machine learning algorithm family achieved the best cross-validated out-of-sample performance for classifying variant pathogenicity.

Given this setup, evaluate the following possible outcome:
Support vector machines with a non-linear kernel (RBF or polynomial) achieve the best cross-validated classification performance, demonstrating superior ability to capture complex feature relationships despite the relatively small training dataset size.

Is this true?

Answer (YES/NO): NO